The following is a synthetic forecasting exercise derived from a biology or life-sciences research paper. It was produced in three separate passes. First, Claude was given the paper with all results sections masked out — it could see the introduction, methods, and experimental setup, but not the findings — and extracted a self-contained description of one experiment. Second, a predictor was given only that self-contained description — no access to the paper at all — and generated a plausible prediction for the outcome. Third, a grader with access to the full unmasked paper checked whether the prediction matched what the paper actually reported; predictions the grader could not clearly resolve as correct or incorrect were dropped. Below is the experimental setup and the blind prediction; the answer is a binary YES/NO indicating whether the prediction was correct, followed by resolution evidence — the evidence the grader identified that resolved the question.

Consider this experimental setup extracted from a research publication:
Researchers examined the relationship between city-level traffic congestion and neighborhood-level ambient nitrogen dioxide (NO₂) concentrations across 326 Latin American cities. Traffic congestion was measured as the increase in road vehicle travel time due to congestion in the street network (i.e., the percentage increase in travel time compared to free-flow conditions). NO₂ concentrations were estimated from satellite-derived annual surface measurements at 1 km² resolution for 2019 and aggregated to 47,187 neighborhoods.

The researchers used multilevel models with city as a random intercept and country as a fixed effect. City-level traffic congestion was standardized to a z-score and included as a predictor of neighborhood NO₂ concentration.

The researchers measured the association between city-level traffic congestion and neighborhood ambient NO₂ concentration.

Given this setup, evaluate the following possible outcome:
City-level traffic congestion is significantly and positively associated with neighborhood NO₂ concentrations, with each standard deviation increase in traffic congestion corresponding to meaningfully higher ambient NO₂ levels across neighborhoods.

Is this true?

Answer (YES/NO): YES